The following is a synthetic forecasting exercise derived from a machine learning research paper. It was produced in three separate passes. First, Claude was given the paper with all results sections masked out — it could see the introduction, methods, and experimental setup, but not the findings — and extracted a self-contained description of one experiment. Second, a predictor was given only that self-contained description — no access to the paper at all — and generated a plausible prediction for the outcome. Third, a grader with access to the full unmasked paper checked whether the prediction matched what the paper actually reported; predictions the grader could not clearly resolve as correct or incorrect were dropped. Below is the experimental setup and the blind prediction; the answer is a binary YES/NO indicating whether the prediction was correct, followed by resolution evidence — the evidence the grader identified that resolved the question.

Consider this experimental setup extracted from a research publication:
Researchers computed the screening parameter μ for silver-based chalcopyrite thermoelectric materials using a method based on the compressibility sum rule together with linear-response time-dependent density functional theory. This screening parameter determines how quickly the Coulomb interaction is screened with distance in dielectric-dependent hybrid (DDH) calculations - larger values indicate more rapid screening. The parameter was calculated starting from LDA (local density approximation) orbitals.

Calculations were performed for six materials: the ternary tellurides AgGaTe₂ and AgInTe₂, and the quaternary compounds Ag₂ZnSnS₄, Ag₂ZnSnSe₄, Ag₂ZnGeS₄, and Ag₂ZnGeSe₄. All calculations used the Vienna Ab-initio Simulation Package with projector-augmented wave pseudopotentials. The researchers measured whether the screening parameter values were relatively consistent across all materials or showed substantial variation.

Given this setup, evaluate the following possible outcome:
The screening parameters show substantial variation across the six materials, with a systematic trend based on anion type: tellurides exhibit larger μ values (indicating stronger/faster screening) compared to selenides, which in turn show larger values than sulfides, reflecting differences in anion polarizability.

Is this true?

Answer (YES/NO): NO